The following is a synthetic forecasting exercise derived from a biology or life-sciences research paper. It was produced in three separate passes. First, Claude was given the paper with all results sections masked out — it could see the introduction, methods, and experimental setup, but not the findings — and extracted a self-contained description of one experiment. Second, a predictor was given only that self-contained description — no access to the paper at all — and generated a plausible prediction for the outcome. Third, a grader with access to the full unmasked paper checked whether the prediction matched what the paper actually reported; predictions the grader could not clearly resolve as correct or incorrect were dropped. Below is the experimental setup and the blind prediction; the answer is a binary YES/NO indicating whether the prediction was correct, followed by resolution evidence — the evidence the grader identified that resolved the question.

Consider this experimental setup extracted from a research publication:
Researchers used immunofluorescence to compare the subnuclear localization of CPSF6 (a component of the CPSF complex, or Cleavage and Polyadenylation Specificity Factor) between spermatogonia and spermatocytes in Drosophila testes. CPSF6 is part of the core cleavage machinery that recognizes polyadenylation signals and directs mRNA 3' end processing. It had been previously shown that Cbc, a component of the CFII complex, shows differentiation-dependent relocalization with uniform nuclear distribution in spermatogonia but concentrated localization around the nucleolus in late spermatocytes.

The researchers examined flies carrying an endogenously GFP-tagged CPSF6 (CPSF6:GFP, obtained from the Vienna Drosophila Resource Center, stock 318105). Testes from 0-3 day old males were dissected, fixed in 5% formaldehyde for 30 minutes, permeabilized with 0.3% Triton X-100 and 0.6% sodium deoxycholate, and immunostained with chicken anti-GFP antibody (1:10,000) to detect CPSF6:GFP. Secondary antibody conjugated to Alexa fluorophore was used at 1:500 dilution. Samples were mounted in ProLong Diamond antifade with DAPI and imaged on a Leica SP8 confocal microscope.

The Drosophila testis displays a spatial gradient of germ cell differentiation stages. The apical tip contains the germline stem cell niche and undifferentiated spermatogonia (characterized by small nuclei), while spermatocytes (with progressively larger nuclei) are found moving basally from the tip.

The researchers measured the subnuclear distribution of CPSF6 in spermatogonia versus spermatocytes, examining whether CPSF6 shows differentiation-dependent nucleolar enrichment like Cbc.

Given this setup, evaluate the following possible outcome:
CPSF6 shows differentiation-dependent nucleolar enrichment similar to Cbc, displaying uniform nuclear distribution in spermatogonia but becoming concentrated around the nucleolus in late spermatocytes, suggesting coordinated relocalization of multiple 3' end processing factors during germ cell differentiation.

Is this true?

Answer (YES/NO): NO